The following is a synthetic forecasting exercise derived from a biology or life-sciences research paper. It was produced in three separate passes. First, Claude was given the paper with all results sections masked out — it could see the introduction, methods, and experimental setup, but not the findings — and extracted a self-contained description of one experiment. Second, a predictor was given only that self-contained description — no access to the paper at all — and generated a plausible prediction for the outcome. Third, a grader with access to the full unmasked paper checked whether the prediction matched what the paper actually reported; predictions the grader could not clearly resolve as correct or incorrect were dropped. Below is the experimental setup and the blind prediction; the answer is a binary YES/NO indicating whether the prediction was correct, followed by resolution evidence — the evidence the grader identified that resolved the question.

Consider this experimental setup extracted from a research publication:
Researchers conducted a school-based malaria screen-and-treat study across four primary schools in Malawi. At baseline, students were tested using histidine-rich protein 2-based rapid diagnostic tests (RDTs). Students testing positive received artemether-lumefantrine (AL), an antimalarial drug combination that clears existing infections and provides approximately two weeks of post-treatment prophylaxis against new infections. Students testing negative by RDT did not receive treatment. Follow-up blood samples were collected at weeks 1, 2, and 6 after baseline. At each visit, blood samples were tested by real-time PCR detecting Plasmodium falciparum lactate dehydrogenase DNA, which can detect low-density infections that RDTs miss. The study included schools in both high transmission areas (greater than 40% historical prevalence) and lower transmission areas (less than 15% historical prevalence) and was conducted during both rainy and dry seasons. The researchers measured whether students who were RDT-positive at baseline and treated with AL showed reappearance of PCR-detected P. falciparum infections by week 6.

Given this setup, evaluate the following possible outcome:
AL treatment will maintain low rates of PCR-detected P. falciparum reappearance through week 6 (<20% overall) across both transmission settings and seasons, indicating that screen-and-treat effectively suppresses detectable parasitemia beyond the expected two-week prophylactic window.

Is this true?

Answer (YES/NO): NO